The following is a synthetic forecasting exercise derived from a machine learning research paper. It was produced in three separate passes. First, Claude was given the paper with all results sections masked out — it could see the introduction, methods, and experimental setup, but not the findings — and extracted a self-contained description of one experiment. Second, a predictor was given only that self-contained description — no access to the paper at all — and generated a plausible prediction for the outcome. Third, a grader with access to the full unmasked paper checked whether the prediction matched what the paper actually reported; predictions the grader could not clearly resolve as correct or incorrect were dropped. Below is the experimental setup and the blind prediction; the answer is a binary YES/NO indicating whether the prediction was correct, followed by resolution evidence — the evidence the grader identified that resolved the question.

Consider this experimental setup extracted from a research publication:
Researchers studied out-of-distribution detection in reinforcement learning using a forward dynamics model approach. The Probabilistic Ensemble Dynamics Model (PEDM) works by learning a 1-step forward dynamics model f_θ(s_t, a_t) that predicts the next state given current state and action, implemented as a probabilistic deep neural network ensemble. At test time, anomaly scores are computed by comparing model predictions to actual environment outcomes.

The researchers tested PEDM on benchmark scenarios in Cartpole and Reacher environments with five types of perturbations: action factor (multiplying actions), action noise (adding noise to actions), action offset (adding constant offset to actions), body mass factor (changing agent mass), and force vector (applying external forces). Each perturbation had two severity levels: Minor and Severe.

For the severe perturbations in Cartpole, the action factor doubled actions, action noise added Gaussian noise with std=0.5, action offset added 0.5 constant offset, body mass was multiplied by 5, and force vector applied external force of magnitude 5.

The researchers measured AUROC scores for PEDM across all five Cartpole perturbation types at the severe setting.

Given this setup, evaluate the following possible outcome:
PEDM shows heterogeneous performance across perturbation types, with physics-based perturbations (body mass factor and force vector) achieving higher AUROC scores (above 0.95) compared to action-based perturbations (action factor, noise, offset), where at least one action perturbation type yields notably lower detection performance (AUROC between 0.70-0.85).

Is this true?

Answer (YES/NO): NO